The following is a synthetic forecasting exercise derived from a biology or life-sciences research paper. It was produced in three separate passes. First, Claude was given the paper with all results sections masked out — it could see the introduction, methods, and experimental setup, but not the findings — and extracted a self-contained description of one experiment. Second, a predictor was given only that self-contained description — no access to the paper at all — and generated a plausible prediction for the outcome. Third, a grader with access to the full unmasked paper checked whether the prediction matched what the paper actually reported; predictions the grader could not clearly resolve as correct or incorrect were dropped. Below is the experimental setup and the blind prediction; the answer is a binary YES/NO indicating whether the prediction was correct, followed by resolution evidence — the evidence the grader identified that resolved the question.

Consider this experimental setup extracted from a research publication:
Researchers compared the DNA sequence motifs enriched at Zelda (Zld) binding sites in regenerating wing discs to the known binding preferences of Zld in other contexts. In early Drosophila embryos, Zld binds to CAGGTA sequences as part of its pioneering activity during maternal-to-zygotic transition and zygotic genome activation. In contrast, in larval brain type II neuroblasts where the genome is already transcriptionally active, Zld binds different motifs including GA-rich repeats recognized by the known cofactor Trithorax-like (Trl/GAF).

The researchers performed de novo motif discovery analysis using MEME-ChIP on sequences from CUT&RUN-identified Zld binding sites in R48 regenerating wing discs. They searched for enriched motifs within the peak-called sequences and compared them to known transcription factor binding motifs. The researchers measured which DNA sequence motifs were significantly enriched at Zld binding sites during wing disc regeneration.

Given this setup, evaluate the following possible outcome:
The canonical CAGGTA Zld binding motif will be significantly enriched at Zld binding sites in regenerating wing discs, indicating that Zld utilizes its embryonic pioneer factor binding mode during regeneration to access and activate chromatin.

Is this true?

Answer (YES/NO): NO